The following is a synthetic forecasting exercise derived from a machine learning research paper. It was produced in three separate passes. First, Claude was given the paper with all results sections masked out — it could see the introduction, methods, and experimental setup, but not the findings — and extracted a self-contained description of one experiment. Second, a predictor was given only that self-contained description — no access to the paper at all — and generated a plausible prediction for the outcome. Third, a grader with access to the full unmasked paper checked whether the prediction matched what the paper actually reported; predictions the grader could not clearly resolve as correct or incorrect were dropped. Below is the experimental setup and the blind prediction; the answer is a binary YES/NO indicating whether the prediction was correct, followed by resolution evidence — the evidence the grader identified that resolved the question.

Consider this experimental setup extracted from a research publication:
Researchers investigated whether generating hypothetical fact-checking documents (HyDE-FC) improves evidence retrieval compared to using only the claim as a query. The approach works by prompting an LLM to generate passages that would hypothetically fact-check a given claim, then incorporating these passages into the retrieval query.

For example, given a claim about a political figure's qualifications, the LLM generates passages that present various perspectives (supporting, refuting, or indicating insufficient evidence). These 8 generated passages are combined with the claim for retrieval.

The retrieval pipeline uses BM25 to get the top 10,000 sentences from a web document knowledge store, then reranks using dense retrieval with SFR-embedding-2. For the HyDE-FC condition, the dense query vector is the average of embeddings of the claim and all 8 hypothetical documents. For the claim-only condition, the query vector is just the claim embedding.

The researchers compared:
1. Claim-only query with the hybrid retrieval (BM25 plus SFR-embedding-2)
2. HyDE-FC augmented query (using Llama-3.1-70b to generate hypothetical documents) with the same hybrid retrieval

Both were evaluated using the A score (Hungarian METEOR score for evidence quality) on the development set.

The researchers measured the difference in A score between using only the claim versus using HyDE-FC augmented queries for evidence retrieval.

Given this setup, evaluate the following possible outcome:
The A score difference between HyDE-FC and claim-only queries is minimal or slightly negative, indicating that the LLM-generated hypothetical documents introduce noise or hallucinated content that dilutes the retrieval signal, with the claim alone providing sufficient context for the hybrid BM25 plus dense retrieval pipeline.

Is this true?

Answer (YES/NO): NO